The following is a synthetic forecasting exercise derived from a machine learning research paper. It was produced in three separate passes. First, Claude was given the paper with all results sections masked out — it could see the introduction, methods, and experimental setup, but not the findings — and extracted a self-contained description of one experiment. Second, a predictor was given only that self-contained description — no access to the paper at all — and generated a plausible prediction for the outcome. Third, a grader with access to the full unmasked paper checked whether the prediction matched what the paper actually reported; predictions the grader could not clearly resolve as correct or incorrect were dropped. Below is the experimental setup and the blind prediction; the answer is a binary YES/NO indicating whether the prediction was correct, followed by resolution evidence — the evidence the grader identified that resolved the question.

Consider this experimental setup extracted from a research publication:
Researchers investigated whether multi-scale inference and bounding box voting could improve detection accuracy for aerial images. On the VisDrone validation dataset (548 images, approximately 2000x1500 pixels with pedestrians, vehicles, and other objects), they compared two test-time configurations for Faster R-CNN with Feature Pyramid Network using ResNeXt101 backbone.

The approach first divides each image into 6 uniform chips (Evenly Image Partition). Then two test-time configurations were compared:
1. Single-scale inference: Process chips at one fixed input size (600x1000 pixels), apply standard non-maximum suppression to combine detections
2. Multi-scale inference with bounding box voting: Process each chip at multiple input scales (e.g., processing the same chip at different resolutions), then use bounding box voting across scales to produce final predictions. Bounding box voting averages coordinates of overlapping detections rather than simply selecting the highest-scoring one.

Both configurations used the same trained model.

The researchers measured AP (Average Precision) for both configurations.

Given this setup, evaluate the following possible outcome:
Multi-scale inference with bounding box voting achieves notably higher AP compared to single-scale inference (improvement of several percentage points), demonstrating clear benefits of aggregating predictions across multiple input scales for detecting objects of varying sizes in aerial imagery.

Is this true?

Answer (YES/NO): NO